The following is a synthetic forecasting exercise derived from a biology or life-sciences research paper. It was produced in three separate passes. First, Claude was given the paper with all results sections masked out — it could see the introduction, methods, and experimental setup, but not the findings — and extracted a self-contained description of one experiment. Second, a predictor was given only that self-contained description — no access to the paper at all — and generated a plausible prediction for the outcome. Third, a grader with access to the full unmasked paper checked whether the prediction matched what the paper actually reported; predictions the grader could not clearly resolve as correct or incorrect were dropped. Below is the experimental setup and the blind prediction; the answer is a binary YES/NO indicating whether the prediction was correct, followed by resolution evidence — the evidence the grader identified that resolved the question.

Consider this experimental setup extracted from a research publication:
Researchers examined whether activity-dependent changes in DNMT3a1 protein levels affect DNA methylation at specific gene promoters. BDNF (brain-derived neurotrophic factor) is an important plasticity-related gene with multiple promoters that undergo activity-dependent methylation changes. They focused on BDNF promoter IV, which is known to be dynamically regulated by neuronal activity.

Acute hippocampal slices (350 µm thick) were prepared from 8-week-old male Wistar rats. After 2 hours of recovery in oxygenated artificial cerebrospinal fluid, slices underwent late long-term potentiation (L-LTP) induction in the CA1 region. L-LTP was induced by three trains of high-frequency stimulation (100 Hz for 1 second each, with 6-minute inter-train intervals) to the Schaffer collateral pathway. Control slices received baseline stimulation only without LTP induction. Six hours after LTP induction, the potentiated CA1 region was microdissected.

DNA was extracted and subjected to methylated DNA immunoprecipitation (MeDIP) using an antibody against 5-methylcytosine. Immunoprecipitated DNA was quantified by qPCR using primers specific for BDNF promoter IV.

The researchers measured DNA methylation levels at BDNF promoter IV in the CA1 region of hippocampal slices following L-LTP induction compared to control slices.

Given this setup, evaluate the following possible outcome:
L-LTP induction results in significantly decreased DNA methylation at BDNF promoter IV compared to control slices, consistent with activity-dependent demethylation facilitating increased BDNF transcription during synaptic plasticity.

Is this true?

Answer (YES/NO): YES